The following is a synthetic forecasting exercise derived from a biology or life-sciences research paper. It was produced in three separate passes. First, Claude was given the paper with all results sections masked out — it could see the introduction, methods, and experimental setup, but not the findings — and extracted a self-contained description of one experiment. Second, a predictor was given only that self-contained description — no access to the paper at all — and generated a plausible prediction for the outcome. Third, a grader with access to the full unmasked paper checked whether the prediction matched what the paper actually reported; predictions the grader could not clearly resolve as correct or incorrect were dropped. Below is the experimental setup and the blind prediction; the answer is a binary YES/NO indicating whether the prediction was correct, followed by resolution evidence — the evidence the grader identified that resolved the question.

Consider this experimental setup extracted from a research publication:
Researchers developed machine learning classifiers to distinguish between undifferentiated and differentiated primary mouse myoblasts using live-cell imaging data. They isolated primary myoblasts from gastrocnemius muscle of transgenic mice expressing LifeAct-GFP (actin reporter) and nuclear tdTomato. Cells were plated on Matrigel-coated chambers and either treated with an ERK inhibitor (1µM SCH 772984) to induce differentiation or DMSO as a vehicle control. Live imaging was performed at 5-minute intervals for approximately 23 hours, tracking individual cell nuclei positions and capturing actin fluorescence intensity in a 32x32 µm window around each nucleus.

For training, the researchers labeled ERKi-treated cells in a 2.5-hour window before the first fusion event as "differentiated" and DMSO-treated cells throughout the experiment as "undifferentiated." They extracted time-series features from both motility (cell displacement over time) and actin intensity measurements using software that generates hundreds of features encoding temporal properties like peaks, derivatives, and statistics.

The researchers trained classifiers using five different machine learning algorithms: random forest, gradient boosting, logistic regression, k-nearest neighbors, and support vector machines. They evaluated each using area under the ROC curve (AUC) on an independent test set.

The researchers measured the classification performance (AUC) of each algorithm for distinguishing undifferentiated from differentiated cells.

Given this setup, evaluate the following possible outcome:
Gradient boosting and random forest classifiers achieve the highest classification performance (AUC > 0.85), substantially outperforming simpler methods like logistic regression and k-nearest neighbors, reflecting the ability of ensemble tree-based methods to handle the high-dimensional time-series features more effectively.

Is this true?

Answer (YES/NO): NO